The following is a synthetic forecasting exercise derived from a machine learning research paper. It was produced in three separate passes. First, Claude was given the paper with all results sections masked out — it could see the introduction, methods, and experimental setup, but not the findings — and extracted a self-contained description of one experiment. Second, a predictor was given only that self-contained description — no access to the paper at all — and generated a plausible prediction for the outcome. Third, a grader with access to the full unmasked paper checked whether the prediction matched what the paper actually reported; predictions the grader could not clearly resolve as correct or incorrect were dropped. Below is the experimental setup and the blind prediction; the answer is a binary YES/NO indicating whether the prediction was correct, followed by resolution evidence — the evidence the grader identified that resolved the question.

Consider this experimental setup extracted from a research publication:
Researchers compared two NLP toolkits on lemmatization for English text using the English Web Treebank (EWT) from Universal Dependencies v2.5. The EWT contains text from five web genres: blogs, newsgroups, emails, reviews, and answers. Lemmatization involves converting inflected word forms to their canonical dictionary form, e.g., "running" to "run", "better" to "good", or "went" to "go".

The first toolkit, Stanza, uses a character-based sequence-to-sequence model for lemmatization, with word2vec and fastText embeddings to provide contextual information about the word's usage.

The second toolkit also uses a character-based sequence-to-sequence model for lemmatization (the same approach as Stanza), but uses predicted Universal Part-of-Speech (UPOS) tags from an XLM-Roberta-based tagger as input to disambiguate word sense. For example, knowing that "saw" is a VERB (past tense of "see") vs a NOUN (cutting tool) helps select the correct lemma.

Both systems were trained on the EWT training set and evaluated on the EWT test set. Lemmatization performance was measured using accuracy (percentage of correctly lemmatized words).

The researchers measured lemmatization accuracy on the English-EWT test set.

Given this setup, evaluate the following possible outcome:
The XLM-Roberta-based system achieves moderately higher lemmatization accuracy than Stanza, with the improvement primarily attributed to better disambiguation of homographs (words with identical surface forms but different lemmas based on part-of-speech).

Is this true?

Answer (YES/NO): NO